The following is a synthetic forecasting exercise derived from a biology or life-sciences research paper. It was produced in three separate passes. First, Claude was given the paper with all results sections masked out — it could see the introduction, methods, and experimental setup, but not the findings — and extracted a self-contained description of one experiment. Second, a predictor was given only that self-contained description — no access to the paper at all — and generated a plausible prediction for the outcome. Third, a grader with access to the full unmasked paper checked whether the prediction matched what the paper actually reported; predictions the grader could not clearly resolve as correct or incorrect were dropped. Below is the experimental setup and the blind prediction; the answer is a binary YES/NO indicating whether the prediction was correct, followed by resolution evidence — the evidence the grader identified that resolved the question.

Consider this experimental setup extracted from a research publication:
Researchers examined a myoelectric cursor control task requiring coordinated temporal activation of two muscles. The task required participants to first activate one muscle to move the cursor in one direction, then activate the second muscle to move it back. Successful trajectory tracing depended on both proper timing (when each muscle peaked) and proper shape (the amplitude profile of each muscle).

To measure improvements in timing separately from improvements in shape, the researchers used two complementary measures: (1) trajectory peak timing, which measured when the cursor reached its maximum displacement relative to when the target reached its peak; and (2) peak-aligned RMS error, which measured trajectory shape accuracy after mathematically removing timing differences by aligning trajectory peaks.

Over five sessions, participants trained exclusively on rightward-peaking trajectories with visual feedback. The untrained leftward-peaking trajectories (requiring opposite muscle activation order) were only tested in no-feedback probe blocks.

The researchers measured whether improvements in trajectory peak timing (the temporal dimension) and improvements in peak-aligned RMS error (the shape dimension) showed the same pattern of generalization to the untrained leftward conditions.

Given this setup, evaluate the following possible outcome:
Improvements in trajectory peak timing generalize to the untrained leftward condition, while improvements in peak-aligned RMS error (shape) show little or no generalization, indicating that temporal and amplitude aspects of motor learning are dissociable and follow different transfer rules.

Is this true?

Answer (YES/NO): YES